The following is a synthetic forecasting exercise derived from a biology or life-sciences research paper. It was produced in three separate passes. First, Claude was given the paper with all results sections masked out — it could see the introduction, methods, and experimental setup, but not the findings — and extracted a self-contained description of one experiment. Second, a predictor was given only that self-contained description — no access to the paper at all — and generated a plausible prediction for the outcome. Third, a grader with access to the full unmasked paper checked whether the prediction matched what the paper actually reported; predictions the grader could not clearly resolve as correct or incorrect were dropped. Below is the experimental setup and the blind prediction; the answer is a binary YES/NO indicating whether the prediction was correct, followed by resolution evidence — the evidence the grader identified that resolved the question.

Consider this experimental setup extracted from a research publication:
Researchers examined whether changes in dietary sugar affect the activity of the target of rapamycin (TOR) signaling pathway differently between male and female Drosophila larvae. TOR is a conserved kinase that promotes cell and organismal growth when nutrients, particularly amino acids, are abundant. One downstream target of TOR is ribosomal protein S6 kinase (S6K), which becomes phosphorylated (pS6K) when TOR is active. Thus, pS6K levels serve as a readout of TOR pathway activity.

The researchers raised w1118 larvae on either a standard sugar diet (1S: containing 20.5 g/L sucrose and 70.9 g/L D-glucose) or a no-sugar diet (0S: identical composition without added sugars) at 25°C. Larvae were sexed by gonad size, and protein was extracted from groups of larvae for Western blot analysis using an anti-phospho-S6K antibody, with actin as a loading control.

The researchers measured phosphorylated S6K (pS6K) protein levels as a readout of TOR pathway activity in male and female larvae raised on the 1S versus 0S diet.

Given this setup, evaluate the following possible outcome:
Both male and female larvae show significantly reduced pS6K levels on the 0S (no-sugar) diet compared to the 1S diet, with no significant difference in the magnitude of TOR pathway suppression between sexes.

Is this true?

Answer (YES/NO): NO